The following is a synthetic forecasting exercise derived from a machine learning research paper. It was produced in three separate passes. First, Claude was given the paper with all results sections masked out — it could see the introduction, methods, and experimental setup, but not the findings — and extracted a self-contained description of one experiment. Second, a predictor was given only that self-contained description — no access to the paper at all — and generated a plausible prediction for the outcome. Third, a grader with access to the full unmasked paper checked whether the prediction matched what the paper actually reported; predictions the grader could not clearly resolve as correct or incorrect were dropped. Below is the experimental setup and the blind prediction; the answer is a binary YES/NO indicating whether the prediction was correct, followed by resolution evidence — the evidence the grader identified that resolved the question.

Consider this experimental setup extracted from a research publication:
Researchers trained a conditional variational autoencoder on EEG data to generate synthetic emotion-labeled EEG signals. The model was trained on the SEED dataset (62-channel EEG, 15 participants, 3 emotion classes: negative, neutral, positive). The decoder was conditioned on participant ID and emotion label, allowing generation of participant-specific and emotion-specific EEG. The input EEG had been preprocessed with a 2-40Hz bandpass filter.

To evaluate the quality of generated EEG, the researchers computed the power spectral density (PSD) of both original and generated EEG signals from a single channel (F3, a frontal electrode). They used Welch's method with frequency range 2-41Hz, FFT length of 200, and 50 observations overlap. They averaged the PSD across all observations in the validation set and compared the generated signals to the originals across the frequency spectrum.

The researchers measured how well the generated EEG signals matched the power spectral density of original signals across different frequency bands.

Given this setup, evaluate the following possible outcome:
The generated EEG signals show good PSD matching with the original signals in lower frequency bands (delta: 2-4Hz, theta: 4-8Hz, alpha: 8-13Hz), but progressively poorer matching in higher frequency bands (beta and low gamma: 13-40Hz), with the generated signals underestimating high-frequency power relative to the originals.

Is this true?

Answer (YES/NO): YES